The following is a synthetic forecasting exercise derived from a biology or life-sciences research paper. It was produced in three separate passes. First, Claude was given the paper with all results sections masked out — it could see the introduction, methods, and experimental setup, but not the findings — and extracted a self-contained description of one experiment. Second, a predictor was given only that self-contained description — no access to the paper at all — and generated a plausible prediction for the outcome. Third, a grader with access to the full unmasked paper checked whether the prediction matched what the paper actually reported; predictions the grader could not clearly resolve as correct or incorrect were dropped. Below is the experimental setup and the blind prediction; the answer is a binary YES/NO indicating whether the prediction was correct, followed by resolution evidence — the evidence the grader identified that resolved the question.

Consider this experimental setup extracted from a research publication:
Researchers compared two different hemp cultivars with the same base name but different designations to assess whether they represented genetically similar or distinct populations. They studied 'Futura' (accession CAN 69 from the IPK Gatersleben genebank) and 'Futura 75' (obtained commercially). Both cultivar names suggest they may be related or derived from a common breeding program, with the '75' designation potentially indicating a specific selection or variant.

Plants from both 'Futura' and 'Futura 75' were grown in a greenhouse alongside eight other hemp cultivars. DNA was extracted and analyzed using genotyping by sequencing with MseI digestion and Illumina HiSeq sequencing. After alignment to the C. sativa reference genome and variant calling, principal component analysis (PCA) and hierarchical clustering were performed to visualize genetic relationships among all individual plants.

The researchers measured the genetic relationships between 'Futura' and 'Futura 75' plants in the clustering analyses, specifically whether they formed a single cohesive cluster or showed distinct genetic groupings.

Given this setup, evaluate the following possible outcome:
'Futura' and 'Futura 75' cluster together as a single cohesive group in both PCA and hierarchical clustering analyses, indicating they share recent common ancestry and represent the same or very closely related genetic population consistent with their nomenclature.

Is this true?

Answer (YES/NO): YES